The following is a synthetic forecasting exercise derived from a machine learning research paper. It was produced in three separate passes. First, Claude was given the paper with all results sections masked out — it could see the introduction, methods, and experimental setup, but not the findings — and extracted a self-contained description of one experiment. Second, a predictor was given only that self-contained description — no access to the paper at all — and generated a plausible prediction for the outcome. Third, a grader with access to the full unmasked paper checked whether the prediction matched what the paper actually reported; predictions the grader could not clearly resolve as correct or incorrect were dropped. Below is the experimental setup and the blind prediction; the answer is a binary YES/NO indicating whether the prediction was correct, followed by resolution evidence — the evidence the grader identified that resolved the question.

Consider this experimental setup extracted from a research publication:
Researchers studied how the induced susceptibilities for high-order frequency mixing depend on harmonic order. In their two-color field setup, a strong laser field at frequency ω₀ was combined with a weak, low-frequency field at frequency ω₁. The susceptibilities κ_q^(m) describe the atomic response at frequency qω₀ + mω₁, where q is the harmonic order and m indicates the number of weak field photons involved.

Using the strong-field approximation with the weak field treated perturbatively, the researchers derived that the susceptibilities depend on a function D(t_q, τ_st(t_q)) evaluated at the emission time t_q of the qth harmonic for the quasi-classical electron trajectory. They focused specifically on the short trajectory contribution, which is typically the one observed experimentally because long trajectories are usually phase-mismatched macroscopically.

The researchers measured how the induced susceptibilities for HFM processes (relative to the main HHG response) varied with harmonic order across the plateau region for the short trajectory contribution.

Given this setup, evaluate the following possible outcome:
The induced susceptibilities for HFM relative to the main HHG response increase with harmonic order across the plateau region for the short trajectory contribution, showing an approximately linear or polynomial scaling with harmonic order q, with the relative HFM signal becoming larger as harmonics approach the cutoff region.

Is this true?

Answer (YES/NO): YES